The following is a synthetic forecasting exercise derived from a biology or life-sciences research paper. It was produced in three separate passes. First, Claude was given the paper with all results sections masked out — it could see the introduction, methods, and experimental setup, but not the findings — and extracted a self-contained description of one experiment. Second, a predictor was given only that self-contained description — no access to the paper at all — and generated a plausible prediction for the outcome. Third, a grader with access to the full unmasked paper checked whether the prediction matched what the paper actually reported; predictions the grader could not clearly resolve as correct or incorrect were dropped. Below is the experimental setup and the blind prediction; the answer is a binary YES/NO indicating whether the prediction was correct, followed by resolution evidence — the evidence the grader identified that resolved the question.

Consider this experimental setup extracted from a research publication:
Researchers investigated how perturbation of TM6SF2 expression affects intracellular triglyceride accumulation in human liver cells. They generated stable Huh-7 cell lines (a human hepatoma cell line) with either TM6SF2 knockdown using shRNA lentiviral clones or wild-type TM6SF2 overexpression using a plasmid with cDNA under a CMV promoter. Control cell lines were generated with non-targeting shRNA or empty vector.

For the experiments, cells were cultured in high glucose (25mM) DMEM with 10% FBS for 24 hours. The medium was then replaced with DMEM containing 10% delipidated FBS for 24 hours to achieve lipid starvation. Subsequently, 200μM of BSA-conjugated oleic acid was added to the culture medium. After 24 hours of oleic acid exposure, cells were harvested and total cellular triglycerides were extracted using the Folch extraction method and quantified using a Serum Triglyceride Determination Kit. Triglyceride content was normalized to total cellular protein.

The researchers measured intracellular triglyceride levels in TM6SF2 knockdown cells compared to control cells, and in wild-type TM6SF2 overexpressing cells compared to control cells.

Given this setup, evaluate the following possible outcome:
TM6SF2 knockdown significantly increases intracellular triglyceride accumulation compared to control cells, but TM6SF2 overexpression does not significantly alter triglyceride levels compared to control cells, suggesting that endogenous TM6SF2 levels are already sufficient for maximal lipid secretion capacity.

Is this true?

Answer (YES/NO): NO